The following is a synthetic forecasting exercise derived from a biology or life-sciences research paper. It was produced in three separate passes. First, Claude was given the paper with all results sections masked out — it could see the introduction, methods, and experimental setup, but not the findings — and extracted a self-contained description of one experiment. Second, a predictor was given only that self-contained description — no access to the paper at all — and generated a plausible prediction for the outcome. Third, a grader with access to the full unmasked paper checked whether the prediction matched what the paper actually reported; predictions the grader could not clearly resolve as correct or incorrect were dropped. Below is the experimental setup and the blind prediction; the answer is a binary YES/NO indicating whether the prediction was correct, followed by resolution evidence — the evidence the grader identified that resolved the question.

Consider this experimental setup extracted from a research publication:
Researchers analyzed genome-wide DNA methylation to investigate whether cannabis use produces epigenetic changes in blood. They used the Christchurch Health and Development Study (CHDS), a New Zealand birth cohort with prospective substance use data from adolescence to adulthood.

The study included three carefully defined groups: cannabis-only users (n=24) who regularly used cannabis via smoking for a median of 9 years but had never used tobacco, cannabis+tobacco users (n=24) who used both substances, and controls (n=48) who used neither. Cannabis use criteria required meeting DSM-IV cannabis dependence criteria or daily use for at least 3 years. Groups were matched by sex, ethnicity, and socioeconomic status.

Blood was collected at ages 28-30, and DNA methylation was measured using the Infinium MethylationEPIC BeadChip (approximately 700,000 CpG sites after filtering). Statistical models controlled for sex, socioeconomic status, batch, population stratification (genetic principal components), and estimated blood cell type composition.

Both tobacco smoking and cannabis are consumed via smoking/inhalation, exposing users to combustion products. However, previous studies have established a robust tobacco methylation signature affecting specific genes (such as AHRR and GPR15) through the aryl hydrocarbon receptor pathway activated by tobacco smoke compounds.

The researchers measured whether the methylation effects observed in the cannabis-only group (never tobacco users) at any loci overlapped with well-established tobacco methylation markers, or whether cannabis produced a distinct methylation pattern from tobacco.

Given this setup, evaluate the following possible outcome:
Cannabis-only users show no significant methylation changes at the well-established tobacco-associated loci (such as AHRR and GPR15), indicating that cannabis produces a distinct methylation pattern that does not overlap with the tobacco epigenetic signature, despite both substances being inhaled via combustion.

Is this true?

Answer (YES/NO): YES